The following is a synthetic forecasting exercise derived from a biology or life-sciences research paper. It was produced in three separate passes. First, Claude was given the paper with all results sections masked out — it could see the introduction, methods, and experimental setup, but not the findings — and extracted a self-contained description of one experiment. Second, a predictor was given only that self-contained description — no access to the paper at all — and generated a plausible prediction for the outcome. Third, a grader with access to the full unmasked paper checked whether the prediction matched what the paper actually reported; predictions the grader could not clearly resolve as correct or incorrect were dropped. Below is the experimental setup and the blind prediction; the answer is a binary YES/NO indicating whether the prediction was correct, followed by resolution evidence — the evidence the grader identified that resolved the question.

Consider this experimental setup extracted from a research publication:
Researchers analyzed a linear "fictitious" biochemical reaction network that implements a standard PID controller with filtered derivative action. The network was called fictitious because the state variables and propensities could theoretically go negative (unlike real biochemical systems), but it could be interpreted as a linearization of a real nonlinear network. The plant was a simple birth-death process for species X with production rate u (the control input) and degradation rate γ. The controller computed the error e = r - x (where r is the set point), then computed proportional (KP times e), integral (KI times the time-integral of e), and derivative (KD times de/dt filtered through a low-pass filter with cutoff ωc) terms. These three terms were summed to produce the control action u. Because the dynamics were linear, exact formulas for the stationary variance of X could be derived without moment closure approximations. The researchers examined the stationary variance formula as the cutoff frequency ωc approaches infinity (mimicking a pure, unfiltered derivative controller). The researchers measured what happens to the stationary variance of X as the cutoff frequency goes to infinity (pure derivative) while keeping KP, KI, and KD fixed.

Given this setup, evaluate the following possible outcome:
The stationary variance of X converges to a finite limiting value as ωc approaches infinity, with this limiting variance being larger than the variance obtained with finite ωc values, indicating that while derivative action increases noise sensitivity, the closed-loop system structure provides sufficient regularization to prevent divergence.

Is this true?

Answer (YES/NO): NO